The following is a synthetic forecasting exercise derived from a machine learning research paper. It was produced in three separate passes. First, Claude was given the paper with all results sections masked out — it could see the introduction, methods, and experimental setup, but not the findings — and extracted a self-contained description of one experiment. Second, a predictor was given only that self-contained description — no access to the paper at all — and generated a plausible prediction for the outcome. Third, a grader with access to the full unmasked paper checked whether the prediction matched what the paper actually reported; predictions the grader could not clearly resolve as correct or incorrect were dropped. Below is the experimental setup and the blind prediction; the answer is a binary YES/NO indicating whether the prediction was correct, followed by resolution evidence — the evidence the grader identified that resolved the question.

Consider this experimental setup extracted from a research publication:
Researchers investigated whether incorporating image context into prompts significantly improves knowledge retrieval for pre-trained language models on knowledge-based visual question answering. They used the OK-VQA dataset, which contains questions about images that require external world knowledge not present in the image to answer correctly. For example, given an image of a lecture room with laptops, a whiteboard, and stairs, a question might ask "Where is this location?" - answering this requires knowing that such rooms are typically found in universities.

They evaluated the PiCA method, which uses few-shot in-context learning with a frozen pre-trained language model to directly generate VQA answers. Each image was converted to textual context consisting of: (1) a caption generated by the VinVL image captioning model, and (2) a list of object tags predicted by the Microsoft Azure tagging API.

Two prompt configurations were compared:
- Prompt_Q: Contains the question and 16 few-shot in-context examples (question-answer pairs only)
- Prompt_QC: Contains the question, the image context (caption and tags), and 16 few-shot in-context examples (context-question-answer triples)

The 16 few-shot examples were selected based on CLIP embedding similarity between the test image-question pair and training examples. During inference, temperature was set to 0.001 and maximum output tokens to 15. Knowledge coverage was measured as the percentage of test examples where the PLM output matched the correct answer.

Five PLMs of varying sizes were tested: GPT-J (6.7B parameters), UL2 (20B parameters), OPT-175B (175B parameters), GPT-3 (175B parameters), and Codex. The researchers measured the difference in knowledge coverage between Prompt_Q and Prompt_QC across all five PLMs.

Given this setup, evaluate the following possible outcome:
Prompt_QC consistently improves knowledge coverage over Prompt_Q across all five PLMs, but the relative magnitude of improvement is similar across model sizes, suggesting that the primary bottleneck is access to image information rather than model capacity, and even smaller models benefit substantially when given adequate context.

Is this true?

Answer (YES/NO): NO